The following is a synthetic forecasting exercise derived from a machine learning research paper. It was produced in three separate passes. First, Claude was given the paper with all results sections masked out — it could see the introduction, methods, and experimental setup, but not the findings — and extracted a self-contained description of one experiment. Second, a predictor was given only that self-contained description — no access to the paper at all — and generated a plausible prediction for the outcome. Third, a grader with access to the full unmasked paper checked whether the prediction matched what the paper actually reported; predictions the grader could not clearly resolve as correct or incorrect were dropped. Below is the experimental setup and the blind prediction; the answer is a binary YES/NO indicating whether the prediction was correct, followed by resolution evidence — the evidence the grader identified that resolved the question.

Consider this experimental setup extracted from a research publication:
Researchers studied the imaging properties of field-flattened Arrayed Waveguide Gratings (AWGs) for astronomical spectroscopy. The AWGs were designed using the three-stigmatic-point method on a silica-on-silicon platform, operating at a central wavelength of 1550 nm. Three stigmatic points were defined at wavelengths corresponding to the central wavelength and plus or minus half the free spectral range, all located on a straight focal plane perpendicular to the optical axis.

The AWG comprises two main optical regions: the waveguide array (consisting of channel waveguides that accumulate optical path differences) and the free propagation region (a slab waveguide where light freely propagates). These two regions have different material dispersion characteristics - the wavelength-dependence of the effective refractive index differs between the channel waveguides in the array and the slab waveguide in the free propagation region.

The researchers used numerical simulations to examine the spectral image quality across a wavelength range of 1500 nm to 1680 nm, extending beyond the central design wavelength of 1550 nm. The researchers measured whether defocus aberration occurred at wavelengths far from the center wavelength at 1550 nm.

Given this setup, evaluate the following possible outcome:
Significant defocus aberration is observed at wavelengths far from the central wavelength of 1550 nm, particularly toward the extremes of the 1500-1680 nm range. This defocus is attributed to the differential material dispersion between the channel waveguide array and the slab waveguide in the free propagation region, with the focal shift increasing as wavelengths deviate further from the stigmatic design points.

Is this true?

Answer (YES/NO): YES